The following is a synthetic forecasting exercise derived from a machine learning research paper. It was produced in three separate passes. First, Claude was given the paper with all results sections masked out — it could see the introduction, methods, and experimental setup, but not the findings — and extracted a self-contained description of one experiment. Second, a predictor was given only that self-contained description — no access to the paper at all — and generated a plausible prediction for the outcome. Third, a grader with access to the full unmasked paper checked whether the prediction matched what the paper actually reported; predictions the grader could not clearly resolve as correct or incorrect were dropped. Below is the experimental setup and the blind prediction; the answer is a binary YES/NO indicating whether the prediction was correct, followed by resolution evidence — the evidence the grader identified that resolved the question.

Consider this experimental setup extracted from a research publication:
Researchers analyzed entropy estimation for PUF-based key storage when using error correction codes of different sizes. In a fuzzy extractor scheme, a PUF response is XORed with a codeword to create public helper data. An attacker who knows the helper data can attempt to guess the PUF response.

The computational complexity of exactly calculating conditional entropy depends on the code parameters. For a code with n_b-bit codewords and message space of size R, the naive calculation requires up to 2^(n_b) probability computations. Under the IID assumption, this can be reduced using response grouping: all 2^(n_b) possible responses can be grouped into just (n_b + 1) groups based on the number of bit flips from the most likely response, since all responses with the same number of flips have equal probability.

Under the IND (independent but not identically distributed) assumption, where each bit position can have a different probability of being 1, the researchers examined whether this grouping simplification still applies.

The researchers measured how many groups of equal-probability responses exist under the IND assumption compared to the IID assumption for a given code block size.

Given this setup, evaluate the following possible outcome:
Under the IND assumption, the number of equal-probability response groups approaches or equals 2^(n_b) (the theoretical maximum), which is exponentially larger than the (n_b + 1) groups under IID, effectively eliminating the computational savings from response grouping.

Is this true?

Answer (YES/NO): YES